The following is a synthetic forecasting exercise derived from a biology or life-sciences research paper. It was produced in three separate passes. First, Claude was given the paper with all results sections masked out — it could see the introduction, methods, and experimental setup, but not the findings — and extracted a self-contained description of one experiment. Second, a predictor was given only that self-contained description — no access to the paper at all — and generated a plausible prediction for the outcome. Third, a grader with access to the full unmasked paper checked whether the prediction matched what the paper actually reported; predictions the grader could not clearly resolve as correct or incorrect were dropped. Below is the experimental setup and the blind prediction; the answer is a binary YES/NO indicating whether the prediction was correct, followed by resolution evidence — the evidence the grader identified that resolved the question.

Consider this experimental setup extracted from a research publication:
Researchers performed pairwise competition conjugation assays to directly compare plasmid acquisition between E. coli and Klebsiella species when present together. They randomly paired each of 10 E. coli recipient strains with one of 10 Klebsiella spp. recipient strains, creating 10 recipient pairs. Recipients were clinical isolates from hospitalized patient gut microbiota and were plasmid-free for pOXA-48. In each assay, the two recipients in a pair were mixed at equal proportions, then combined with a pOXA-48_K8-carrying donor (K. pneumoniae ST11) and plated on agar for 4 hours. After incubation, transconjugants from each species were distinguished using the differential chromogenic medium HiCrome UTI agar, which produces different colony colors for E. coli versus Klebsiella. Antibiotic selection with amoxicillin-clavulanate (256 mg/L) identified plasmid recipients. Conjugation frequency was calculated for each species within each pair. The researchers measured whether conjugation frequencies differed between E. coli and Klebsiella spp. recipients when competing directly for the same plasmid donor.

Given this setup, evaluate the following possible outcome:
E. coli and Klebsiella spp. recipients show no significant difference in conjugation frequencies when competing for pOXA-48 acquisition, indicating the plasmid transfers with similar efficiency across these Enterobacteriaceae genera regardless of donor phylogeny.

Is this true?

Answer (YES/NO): NO